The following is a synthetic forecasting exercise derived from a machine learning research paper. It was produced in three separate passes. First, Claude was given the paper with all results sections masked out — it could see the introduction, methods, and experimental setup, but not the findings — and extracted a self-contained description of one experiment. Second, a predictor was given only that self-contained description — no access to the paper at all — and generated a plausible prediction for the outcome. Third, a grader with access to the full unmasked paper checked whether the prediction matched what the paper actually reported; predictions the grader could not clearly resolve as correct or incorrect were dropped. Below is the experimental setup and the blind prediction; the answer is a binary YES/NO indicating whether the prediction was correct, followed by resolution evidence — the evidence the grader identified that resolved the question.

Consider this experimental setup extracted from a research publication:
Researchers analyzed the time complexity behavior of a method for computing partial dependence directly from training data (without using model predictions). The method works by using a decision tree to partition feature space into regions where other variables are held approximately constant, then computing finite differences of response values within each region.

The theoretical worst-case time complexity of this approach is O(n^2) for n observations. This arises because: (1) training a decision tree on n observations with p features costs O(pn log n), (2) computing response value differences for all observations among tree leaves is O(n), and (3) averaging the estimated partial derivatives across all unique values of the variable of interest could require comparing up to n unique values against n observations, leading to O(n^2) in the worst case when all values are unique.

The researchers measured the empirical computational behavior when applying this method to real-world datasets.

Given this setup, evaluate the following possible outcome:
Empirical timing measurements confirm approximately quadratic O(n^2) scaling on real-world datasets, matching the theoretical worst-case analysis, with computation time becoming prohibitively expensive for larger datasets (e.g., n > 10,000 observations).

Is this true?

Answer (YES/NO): NO